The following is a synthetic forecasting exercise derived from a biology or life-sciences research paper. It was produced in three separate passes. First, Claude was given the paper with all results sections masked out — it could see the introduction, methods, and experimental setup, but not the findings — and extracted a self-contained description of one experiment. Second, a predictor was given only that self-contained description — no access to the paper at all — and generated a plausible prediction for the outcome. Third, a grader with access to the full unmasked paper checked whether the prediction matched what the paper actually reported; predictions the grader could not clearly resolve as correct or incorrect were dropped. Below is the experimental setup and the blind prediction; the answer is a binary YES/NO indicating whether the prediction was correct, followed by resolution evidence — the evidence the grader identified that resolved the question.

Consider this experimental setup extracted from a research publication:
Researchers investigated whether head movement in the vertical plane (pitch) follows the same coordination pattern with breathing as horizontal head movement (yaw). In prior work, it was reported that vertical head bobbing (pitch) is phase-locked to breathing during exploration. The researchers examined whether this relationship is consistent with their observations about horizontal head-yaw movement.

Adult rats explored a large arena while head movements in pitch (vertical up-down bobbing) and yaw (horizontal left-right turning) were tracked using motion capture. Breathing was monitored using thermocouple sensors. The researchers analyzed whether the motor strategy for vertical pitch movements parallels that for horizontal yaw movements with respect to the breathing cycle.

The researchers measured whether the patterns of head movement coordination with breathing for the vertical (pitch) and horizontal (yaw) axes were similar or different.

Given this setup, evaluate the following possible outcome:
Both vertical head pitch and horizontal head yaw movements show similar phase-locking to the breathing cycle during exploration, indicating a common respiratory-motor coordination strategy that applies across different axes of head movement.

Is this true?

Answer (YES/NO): YES